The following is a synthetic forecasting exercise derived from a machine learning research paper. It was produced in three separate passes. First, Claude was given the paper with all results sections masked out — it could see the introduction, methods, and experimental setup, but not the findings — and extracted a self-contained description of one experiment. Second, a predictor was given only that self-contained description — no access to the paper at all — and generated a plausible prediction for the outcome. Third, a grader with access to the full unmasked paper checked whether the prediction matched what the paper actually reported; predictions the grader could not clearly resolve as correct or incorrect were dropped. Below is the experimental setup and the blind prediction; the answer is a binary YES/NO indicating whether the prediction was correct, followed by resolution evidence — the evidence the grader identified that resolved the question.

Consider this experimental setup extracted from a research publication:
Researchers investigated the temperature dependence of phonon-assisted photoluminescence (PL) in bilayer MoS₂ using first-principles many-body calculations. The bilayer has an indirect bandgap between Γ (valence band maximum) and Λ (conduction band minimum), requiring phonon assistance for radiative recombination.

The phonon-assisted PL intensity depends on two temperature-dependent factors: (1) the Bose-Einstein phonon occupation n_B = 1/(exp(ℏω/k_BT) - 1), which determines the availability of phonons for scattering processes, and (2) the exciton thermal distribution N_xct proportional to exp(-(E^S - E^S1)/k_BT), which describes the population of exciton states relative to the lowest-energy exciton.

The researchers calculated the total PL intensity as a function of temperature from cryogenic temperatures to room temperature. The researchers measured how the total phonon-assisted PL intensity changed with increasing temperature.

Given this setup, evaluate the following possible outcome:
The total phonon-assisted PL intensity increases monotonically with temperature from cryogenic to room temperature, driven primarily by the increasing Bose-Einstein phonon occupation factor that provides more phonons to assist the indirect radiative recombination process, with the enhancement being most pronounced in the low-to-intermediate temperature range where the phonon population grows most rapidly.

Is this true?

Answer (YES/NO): YES